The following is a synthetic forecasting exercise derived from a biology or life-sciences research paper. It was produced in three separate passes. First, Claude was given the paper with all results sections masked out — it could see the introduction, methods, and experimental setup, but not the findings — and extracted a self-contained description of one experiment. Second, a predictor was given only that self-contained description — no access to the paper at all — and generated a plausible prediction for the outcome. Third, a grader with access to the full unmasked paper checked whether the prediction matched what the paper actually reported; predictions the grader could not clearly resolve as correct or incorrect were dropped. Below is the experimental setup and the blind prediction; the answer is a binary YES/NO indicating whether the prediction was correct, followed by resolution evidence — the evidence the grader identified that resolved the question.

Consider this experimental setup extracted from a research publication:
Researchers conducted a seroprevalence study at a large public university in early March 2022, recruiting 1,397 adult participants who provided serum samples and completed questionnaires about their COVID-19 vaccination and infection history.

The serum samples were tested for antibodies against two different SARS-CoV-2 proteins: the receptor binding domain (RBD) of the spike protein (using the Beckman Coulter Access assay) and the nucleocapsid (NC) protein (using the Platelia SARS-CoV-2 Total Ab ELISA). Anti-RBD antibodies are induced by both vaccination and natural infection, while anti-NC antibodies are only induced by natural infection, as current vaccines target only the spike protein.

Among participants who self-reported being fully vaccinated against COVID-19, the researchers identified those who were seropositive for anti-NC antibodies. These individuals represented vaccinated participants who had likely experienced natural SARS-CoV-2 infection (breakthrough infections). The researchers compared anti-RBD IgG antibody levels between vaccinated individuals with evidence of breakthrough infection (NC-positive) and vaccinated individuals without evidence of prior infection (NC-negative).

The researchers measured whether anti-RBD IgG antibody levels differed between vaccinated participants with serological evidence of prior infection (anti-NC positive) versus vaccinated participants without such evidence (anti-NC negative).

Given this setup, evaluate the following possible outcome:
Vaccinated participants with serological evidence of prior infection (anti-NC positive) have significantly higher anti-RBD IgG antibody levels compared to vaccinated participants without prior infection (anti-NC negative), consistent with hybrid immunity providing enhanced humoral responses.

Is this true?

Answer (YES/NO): YES